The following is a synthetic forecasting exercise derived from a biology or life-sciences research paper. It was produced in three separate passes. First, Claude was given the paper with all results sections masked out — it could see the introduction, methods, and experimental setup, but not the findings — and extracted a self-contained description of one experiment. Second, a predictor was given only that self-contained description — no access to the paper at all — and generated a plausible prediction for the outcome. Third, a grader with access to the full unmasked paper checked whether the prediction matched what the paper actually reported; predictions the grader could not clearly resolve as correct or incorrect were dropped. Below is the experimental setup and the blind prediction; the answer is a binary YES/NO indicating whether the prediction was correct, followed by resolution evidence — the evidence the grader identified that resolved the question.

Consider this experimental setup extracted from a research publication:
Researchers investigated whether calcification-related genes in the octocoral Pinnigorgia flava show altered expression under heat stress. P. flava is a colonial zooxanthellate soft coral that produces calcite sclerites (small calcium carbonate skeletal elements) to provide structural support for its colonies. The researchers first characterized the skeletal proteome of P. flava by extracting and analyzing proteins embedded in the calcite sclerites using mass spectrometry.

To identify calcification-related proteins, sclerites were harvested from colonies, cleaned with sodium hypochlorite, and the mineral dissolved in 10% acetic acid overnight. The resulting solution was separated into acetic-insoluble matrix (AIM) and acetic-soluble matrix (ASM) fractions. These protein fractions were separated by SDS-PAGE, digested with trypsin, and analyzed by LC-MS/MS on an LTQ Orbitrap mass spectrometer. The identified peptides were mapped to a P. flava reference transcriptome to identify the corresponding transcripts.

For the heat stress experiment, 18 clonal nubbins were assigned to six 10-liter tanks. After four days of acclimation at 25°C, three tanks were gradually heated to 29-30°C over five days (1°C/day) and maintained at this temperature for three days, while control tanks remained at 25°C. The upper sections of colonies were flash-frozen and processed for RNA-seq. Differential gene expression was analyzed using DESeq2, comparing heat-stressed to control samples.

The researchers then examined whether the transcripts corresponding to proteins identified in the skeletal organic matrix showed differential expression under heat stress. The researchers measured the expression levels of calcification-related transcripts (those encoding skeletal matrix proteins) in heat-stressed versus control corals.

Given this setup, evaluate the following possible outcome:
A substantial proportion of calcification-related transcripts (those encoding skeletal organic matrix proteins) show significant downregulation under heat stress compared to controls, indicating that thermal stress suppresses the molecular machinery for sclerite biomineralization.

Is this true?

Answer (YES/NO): NO